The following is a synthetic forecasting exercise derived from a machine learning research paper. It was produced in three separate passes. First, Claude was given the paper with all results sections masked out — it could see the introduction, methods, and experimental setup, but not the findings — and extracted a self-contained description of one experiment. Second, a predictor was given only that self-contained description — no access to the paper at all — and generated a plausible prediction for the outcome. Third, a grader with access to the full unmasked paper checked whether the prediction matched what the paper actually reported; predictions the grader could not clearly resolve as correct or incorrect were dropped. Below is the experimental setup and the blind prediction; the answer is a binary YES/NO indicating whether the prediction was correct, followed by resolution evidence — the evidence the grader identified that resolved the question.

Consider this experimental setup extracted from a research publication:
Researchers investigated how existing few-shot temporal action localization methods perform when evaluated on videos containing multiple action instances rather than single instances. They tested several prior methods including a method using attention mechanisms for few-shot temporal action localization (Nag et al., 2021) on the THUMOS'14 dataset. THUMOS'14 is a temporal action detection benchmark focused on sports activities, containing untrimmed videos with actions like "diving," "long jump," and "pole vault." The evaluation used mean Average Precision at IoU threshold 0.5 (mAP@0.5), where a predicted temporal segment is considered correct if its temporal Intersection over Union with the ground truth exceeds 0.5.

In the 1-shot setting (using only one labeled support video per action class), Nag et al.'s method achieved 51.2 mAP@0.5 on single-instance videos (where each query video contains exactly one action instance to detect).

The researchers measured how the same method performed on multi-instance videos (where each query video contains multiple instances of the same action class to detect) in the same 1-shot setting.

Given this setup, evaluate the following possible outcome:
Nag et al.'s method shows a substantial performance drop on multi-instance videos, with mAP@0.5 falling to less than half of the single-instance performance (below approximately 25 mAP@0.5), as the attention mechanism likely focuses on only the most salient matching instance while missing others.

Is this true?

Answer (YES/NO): YES